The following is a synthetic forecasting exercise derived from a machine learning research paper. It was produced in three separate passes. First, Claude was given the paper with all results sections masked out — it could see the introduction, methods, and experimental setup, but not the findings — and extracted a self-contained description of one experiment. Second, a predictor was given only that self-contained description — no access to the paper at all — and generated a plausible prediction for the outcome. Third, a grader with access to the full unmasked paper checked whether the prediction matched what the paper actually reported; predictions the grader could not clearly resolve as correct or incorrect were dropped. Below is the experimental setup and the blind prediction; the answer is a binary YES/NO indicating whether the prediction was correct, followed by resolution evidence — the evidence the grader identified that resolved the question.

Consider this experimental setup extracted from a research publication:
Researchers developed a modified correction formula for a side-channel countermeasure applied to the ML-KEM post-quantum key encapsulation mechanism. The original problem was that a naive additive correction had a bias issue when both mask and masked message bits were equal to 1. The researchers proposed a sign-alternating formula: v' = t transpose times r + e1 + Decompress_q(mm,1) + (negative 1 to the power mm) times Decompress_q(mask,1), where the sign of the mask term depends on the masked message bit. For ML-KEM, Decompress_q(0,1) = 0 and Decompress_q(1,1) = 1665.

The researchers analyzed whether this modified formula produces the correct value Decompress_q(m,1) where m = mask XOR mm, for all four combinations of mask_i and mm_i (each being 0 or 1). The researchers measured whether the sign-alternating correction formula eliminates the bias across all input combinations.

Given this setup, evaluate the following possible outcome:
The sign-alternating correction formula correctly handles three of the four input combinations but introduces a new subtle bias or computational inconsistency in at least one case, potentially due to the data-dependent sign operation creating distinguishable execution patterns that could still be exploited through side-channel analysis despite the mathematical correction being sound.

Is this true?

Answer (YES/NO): NO